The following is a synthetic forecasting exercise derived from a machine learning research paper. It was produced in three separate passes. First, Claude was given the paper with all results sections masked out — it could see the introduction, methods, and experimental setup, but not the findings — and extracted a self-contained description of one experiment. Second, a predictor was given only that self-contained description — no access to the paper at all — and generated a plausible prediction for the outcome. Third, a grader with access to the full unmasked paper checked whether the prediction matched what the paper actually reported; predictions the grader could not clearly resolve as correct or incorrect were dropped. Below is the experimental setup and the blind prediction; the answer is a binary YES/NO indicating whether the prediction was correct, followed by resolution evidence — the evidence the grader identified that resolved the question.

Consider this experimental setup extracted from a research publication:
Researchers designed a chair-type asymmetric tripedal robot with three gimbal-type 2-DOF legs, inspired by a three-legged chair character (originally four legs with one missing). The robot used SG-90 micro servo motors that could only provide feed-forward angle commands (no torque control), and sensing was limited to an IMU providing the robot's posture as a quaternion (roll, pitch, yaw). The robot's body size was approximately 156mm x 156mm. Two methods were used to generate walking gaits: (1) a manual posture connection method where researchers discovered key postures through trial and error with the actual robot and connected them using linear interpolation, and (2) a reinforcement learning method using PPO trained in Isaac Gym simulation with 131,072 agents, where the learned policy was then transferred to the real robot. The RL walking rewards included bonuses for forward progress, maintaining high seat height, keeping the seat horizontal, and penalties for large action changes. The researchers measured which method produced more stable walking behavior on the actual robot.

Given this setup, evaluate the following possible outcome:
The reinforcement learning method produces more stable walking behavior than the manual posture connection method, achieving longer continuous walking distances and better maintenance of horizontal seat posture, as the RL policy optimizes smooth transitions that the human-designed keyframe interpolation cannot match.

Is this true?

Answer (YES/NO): NO